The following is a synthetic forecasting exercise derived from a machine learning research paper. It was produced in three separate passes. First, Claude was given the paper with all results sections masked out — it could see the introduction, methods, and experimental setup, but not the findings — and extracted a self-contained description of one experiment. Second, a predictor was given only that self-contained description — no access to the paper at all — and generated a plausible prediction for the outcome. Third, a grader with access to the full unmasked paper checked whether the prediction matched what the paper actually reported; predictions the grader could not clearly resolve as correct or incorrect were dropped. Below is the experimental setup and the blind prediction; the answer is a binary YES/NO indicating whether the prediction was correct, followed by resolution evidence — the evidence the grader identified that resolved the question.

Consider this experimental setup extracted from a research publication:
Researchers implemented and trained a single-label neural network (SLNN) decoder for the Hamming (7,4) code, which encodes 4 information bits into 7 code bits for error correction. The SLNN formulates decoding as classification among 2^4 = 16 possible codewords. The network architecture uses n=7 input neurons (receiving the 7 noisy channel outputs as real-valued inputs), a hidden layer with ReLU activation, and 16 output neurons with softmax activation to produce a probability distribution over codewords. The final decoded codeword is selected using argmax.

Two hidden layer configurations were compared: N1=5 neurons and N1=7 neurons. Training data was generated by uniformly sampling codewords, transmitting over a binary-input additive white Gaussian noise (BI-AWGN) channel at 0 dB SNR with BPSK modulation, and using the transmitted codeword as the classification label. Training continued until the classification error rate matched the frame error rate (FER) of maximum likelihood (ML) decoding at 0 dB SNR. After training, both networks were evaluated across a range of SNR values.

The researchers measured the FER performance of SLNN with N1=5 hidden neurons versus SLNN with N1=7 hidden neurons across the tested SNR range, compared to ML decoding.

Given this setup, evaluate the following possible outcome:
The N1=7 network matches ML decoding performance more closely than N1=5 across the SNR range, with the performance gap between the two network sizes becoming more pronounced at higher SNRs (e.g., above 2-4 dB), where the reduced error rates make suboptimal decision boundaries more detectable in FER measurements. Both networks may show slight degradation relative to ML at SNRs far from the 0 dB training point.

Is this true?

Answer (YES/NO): NO